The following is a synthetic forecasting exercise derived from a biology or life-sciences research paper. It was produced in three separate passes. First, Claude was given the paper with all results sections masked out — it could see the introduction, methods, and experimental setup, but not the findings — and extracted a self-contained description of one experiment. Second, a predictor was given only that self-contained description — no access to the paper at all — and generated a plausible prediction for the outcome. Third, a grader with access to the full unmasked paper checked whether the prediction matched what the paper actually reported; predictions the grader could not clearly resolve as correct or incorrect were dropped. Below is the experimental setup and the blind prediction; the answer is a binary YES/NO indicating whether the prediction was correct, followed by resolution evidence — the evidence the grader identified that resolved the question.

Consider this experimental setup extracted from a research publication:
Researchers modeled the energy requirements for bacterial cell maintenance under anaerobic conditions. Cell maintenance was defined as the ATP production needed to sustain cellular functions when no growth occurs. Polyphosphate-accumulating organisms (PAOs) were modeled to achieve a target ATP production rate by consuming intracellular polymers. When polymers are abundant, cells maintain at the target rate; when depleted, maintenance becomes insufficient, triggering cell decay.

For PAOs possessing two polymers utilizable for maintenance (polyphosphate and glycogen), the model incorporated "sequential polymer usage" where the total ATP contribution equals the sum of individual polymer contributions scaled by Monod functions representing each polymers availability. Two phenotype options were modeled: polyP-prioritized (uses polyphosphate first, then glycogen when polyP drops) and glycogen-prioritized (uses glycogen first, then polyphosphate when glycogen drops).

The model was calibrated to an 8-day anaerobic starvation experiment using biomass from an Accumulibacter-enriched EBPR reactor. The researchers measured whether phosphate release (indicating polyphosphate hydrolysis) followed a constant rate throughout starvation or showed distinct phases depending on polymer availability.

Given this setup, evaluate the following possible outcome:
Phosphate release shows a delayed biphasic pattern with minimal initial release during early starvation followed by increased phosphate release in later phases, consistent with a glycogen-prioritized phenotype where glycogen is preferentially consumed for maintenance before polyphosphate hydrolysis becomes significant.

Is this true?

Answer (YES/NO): YES